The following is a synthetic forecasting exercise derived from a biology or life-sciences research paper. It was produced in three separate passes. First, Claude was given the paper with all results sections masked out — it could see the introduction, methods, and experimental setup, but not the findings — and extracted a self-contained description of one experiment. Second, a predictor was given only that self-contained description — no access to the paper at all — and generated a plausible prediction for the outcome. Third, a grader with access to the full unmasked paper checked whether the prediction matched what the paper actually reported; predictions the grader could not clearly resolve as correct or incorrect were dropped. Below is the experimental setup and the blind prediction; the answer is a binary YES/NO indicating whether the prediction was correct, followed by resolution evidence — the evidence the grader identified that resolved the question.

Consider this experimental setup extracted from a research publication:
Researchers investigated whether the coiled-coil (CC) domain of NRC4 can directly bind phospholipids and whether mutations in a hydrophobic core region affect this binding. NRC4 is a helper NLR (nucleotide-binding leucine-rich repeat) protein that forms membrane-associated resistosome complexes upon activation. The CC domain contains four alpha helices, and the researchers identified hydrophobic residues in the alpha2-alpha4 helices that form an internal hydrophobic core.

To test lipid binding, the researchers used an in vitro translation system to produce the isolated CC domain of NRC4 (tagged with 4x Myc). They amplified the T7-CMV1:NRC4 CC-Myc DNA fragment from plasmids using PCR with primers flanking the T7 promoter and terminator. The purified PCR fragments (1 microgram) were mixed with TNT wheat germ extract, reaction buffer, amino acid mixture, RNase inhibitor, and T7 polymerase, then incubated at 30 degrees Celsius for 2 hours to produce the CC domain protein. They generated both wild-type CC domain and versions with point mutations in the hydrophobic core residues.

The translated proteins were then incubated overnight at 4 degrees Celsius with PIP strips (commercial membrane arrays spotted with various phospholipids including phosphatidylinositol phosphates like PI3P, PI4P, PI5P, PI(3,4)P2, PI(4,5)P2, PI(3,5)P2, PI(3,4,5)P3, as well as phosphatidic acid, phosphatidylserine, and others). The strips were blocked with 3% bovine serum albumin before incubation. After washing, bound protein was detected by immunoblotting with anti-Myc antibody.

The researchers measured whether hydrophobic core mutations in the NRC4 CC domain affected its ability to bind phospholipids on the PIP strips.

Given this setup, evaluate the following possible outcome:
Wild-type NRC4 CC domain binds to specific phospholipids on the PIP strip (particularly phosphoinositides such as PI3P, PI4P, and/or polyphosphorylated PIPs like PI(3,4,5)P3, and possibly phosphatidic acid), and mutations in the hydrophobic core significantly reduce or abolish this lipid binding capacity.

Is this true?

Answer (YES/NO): YES